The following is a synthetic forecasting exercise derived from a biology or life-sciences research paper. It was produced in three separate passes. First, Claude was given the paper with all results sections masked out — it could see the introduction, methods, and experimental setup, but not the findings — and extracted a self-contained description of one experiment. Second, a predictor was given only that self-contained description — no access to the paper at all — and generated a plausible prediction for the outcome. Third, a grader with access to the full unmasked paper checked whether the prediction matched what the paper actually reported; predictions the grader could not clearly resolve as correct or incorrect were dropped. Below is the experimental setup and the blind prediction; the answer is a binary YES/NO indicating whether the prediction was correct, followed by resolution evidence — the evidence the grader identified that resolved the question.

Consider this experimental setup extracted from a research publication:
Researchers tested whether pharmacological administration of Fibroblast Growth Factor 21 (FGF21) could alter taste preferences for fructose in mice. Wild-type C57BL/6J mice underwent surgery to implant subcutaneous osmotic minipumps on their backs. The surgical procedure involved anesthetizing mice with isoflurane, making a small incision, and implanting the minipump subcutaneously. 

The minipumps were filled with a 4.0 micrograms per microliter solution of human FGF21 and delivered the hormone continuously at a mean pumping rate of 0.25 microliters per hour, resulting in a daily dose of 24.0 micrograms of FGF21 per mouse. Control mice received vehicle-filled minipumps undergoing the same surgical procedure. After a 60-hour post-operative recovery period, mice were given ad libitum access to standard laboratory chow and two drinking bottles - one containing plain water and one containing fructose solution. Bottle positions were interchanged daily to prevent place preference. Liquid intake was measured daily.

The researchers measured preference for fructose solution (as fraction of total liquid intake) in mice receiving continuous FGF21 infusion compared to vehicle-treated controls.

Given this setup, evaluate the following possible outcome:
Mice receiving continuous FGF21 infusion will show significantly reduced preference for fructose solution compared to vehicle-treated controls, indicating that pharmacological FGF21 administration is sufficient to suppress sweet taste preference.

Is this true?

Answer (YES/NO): NO